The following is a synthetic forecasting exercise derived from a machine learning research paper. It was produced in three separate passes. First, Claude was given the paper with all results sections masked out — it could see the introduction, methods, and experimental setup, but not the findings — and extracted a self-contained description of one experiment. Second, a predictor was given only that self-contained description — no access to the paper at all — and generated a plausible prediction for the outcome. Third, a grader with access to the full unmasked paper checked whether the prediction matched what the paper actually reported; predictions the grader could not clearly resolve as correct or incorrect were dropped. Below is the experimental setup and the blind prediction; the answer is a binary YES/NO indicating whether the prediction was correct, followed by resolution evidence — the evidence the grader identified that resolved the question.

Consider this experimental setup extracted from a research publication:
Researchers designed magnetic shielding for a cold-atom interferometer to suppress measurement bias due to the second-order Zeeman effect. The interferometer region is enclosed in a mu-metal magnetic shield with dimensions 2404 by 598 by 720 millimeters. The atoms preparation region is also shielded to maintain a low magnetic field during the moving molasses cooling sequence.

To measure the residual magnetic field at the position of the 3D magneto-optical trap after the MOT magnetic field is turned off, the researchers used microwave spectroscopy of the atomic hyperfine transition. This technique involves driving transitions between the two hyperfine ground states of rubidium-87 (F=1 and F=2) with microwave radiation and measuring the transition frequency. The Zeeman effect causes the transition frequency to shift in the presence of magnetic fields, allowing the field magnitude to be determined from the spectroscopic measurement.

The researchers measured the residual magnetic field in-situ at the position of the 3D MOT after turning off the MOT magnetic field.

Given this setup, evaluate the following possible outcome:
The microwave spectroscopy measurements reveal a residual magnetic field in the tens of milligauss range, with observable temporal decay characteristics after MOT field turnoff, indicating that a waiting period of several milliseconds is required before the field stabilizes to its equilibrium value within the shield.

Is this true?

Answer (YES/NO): NO